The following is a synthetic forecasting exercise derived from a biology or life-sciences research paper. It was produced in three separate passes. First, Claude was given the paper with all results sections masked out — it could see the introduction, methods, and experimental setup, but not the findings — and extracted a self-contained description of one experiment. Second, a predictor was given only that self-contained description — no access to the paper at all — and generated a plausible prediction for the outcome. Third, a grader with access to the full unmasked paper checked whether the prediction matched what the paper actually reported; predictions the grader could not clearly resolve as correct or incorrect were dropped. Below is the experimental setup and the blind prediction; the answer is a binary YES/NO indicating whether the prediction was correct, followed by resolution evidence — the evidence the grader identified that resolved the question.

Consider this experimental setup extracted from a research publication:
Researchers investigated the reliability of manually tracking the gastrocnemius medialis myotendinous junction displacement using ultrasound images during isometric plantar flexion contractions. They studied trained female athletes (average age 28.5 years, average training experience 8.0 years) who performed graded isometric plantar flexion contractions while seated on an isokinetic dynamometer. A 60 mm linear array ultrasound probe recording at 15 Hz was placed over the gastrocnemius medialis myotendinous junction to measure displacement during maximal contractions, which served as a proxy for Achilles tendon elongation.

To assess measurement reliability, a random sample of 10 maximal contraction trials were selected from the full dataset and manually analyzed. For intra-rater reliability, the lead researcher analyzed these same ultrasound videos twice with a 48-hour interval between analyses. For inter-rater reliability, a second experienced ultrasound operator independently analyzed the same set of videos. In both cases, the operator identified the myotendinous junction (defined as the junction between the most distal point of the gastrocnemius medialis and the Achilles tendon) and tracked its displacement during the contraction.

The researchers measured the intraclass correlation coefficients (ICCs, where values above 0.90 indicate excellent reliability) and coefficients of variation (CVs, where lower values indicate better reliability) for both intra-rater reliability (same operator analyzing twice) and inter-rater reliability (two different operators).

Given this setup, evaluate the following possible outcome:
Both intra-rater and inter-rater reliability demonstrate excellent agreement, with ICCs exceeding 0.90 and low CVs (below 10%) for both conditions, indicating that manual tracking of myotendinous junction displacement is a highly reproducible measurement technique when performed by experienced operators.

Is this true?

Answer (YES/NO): YES